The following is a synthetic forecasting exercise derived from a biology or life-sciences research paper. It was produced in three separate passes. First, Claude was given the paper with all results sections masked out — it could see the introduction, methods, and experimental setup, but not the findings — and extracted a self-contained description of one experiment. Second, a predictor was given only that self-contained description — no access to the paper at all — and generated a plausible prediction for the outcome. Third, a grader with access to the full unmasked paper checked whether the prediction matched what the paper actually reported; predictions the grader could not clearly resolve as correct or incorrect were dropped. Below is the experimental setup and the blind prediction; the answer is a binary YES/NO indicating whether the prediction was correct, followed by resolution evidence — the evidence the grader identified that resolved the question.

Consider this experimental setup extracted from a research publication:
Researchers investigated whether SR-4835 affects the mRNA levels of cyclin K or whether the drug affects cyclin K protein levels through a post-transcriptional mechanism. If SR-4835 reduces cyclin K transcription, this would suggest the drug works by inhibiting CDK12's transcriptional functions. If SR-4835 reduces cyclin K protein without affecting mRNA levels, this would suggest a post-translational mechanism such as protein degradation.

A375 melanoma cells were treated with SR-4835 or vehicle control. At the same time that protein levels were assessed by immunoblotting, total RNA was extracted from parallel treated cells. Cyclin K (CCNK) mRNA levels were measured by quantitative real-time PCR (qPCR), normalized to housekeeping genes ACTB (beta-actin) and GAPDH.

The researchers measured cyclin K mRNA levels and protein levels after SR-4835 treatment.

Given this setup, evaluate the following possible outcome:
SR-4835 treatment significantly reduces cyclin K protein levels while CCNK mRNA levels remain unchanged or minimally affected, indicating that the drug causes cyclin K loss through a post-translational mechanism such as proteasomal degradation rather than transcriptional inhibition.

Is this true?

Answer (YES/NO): YES